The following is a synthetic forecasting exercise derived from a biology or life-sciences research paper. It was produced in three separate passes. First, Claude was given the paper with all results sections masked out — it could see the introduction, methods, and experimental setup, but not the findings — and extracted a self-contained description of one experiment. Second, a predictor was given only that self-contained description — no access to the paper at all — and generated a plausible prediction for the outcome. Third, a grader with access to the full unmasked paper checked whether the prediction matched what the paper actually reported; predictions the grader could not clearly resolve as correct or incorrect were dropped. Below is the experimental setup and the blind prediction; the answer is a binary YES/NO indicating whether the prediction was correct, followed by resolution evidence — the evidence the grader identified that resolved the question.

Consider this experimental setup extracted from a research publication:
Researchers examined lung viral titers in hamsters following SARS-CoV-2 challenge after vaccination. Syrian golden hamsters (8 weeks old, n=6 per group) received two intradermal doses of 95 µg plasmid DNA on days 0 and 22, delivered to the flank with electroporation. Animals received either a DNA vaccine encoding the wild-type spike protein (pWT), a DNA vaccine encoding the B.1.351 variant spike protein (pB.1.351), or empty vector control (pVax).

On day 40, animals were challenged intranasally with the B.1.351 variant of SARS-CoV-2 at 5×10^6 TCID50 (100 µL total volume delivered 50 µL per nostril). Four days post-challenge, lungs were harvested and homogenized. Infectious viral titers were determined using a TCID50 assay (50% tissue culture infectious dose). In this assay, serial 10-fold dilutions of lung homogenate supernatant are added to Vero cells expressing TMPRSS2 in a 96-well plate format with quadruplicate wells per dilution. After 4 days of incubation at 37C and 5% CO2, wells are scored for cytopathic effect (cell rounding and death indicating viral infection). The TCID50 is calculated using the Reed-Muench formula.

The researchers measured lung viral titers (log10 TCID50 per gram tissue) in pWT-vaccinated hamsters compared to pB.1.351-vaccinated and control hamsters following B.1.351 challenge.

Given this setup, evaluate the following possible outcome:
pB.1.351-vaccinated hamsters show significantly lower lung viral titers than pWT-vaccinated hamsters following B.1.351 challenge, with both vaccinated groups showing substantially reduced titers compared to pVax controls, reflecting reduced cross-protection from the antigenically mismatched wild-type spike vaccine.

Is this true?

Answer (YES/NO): NO